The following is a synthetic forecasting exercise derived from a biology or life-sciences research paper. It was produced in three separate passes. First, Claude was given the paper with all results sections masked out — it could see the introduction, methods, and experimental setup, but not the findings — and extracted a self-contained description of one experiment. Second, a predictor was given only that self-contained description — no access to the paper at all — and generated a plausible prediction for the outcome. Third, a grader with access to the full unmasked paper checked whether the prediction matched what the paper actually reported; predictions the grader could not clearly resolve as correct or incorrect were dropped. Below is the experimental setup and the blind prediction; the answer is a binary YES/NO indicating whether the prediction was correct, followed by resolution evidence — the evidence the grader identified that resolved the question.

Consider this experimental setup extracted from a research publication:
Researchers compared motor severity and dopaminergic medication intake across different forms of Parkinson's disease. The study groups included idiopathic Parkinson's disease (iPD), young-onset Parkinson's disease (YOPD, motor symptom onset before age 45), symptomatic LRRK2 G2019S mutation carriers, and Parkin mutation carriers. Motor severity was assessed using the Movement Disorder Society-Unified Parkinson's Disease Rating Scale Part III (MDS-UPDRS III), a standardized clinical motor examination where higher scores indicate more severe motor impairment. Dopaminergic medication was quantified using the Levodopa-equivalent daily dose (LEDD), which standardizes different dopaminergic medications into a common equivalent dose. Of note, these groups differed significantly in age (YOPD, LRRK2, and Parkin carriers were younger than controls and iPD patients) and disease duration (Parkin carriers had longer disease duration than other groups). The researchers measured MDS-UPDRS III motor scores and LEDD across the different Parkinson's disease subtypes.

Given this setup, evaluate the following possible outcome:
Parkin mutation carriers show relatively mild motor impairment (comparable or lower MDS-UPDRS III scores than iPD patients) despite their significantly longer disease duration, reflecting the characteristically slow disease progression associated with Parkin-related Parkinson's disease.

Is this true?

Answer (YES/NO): YES